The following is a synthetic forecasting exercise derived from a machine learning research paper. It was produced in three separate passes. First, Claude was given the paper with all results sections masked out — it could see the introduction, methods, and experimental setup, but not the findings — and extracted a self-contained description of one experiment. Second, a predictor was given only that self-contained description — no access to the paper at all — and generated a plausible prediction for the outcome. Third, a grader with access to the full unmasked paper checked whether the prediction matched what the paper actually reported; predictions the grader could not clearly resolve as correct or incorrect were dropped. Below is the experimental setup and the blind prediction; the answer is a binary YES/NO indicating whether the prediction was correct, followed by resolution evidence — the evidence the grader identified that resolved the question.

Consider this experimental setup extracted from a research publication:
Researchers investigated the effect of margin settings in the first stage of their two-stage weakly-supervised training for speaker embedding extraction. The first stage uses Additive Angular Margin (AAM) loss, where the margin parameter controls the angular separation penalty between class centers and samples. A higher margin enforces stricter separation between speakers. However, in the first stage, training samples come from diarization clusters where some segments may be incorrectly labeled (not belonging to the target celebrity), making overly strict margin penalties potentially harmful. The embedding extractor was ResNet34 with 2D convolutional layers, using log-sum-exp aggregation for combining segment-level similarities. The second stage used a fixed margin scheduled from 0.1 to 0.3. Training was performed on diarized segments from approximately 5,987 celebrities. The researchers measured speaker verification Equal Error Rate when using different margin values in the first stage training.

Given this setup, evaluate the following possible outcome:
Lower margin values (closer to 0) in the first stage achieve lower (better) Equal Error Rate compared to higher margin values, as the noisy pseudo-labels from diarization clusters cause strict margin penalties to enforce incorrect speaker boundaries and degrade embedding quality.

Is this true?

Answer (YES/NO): NO